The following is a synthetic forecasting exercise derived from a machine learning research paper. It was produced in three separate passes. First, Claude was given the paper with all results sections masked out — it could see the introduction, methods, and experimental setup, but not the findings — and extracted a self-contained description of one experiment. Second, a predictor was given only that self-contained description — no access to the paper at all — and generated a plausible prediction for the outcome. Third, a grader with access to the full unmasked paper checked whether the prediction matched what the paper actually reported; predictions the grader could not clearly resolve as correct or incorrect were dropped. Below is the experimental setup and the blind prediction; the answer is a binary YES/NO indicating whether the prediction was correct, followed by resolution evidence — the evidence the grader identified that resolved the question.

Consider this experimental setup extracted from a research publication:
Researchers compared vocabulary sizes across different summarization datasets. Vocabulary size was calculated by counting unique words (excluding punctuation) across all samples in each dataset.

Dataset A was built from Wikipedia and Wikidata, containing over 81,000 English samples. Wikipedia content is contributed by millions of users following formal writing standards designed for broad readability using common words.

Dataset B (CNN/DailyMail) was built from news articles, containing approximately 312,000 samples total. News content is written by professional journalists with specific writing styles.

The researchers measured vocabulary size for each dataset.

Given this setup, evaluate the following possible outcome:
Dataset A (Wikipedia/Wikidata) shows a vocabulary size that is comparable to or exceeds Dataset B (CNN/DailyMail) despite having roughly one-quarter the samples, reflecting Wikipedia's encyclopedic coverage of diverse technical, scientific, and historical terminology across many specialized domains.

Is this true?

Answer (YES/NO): NO